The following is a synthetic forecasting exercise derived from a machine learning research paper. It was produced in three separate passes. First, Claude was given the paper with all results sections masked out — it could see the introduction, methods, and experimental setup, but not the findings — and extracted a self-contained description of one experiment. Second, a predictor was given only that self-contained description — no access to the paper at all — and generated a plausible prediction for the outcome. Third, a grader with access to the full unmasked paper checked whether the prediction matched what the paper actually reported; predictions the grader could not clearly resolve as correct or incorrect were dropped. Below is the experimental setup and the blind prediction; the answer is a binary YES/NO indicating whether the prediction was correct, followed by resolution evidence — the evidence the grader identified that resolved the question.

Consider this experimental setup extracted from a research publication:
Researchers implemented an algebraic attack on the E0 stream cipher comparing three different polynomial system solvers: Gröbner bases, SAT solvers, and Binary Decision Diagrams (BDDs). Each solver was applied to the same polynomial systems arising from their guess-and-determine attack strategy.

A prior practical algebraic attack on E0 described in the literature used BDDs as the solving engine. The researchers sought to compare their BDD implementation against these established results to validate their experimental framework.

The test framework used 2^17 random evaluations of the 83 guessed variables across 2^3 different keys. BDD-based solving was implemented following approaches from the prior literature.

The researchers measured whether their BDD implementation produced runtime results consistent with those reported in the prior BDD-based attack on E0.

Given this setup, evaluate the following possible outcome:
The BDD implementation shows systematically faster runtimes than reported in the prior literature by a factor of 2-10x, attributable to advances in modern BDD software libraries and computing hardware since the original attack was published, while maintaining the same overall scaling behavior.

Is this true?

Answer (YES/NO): NO